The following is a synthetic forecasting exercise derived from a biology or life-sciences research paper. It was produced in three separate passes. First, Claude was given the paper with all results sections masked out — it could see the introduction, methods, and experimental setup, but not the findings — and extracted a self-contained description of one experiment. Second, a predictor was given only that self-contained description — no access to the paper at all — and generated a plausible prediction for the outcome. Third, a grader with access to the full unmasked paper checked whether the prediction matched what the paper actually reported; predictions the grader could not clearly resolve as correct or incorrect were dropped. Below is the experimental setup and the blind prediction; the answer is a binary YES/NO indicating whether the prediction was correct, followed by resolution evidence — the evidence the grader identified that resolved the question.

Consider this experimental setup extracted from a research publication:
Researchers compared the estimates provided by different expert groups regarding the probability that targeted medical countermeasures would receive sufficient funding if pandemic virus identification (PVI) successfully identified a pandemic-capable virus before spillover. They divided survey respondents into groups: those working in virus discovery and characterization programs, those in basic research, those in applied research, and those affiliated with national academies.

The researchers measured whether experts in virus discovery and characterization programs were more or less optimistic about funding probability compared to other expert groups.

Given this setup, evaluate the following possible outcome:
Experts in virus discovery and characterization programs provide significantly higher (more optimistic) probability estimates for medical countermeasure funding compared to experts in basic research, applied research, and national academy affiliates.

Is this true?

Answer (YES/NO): NO